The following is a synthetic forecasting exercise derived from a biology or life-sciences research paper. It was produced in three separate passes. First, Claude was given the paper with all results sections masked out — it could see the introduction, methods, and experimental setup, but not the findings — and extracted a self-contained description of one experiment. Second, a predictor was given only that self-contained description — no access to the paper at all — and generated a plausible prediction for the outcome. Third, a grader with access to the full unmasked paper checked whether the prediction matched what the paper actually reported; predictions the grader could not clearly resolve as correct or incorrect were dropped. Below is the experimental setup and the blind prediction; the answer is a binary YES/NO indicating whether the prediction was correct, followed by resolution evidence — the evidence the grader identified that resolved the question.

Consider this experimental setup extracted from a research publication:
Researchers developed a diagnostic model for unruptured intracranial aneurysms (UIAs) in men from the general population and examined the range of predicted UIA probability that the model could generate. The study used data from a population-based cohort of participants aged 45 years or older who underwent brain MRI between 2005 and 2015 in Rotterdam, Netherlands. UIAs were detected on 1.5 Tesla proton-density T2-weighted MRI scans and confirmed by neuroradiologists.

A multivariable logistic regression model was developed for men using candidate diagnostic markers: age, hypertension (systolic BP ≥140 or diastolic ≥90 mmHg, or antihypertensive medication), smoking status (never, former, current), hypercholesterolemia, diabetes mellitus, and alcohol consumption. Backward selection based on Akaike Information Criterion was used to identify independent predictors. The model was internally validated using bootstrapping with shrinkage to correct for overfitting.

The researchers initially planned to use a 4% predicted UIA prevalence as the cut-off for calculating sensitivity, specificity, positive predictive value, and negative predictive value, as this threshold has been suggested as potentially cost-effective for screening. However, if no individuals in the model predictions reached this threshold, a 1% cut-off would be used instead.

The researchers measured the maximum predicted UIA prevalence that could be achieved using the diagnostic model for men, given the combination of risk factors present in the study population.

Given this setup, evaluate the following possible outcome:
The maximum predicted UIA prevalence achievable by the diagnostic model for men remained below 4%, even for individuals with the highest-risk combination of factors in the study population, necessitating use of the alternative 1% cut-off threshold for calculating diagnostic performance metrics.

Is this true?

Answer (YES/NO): YES